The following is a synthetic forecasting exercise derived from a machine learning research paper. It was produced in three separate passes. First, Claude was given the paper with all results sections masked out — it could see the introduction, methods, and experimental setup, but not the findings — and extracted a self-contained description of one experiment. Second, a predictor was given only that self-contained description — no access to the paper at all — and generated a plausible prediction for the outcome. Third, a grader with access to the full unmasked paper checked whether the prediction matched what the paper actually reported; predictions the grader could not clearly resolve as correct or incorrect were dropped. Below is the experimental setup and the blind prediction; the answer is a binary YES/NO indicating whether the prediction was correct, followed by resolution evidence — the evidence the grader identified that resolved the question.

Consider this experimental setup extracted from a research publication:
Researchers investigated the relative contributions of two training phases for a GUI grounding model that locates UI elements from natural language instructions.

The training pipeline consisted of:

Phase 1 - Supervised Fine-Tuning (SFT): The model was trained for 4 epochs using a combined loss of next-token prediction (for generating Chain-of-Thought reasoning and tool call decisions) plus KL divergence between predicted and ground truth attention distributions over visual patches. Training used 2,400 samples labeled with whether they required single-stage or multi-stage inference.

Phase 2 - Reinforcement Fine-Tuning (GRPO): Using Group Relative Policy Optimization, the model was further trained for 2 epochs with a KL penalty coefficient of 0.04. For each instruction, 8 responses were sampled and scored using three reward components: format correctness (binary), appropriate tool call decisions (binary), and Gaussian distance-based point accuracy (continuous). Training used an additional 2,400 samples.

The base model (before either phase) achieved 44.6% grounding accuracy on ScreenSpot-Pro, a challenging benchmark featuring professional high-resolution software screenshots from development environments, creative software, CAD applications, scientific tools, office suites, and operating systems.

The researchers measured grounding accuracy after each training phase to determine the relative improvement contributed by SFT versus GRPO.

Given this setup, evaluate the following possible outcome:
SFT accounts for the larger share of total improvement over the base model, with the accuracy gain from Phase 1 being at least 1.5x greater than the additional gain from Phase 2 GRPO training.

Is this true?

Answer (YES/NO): NO